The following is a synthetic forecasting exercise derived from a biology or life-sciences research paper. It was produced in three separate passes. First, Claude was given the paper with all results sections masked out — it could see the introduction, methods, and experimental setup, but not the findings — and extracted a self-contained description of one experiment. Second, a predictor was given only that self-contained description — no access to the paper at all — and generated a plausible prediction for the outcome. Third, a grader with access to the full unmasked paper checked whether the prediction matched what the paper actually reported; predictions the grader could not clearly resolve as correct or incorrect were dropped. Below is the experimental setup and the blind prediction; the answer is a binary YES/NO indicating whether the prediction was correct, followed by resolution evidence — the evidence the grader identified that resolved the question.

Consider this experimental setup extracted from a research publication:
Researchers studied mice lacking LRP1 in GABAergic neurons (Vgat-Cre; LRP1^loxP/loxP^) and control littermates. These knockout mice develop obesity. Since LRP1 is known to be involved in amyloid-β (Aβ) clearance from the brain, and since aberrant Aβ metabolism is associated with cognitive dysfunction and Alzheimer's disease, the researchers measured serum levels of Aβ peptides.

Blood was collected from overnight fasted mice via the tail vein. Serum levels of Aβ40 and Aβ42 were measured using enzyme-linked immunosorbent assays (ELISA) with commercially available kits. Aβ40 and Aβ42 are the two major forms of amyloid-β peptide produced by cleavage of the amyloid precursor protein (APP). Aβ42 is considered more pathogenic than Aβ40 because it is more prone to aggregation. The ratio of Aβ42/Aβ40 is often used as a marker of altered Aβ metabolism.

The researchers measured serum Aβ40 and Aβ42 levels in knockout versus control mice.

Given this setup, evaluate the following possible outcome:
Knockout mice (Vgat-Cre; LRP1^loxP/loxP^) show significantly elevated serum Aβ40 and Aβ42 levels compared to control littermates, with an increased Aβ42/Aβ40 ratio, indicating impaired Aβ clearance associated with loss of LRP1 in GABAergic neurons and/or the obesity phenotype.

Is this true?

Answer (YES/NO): NO